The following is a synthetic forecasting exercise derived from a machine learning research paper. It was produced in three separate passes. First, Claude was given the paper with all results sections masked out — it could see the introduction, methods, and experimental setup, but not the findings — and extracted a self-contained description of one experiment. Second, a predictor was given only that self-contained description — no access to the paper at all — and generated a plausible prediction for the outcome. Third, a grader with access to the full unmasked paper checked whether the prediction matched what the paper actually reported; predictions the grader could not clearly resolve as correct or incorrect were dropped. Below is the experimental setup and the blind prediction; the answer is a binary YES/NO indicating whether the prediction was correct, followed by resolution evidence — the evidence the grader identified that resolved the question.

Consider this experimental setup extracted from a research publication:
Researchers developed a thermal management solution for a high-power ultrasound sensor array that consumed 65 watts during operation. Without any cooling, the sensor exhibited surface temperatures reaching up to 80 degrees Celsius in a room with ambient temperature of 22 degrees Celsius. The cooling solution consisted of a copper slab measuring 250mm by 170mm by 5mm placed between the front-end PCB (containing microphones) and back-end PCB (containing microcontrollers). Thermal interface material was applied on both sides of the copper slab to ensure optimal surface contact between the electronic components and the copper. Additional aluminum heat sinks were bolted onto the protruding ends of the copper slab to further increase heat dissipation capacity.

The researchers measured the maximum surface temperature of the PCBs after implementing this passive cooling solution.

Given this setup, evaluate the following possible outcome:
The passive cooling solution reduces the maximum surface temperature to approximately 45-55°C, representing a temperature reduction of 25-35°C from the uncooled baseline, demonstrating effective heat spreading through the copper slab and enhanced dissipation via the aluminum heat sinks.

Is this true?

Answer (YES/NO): YES